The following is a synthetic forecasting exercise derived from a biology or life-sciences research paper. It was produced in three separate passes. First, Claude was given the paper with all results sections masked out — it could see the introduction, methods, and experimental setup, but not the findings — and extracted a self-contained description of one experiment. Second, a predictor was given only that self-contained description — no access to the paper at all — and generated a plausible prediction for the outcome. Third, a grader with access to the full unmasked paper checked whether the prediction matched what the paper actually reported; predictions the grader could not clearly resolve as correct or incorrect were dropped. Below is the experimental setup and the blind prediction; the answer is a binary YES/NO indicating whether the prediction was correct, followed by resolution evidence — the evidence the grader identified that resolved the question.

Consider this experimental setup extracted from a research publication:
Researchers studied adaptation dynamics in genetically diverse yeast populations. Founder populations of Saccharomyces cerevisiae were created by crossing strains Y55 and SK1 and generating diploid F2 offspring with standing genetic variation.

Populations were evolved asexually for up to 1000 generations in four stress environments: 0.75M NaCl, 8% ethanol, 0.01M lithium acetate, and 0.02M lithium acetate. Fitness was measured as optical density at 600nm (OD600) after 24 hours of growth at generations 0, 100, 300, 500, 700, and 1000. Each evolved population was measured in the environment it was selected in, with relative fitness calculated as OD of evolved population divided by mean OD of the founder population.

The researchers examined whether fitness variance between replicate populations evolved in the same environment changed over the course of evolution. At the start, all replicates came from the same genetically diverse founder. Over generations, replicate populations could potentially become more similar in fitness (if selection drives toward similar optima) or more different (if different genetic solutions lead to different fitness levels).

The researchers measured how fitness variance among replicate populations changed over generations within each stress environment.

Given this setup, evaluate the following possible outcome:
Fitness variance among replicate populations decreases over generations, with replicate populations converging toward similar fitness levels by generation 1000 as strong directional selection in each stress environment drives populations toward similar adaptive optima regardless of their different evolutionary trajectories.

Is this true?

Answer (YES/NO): NO